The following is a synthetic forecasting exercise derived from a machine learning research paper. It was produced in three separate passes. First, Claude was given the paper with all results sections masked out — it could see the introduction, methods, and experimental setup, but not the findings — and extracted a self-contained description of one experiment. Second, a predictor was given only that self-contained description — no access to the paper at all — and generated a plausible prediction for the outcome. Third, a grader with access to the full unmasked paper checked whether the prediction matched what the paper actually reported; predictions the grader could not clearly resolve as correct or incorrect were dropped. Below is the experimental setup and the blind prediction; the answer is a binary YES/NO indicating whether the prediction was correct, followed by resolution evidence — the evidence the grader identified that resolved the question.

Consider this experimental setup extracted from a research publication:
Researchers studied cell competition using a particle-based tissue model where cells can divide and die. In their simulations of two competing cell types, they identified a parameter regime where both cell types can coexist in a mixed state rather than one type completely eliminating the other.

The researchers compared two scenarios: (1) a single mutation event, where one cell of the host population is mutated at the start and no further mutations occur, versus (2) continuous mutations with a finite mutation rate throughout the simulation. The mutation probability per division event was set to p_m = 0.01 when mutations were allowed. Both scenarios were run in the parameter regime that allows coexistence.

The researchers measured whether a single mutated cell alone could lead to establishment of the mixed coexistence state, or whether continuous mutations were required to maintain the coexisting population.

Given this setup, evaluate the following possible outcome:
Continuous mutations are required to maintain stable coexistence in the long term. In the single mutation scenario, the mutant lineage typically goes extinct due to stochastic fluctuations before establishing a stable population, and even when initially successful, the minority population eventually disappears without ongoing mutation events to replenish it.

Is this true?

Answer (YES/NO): NO